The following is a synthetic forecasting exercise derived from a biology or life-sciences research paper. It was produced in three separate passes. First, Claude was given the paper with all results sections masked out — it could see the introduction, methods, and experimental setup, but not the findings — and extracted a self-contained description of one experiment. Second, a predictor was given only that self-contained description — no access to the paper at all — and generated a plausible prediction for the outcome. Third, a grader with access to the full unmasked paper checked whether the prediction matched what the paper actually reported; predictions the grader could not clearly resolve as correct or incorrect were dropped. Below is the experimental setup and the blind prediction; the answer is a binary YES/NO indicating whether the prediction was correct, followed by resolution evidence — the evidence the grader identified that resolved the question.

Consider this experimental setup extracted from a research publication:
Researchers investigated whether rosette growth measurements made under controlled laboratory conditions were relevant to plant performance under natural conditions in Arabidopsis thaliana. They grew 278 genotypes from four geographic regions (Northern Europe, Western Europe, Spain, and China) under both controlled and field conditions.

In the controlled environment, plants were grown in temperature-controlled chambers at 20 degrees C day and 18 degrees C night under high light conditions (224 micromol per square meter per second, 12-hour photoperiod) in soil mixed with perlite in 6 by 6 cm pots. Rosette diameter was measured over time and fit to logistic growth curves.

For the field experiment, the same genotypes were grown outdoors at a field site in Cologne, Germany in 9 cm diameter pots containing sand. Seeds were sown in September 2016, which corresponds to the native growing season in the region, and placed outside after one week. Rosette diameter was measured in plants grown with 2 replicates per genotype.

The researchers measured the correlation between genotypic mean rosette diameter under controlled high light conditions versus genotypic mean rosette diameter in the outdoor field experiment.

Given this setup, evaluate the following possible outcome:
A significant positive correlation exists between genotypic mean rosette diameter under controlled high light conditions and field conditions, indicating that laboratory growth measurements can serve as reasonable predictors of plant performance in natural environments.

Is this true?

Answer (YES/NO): YES